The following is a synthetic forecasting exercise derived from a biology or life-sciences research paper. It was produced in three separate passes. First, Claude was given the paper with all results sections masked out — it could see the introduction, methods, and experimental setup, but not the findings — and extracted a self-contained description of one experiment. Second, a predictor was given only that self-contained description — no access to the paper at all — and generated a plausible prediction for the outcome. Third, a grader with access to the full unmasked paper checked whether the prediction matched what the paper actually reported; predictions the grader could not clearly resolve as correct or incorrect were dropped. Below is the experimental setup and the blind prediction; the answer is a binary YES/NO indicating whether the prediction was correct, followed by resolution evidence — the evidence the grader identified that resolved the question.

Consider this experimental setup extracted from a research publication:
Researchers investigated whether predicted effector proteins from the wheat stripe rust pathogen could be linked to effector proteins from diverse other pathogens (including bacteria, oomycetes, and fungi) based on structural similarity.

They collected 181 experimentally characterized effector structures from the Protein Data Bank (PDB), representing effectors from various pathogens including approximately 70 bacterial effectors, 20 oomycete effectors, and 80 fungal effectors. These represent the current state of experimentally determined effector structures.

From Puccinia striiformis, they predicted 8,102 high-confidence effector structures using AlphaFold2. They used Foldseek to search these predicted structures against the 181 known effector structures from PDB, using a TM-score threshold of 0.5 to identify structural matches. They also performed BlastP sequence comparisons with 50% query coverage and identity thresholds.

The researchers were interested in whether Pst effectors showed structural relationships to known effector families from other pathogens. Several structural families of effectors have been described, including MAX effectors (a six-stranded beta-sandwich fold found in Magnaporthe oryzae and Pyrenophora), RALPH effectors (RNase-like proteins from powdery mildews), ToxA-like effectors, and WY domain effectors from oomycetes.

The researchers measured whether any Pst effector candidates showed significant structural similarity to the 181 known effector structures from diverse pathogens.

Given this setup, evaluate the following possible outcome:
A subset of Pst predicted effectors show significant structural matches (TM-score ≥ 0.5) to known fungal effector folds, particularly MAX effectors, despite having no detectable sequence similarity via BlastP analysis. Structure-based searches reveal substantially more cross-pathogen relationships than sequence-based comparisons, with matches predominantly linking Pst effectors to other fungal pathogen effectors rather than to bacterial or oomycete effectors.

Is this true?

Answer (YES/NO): NO